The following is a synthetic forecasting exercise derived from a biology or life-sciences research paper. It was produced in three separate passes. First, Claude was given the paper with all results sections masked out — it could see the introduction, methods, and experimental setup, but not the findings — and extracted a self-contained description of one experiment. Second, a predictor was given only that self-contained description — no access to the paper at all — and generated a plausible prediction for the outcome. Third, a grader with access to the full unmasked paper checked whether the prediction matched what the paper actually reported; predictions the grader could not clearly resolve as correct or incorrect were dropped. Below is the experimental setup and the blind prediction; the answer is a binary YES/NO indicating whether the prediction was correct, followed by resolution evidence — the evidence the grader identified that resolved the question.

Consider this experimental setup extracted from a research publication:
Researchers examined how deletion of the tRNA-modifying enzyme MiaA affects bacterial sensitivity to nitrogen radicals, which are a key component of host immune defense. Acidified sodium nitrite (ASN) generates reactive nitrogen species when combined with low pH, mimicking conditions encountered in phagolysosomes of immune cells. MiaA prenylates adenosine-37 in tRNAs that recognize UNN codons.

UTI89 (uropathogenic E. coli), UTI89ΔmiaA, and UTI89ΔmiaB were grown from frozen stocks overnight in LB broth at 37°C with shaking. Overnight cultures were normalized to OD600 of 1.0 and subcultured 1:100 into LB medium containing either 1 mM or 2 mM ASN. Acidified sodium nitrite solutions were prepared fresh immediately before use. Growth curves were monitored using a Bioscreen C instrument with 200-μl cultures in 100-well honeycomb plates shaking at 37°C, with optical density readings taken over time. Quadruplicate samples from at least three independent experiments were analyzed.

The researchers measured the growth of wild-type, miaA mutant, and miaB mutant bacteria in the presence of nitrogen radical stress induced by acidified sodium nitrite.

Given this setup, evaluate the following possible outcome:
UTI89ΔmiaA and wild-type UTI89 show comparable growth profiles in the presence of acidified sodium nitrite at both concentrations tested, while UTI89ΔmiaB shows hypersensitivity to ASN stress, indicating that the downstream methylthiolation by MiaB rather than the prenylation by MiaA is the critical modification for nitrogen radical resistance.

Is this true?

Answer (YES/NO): NO